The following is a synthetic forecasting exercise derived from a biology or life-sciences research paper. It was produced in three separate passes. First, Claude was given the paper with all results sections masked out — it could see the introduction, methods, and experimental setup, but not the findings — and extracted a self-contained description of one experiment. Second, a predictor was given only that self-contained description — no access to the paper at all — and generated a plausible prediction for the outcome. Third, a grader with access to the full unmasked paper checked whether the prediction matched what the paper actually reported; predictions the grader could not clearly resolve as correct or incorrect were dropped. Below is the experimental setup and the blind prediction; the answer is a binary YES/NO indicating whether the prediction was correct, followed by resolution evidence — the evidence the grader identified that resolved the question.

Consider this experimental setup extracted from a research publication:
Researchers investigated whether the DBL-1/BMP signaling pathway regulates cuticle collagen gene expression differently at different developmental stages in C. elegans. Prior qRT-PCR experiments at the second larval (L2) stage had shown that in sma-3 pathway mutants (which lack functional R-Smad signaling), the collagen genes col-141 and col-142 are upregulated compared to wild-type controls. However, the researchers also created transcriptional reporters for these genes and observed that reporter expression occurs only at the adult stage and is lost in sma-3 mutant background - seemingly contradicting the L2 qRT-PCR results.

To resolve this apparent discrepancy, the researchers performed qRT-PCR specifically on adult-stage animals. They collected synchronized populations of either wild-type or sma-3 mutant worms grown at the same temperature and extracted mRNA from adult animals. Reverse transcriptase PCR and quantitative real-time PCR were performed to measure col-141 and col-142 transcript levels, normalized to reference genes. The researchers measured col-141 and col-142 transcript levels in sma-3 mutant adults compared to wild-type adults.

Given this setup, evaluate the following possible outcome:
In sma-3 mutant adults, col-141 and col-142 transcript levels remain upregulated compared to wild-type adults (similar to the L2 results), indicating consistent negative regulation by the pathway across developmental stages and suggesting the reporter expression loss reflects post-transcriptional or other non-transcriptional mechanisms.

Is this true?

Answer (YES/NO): NO